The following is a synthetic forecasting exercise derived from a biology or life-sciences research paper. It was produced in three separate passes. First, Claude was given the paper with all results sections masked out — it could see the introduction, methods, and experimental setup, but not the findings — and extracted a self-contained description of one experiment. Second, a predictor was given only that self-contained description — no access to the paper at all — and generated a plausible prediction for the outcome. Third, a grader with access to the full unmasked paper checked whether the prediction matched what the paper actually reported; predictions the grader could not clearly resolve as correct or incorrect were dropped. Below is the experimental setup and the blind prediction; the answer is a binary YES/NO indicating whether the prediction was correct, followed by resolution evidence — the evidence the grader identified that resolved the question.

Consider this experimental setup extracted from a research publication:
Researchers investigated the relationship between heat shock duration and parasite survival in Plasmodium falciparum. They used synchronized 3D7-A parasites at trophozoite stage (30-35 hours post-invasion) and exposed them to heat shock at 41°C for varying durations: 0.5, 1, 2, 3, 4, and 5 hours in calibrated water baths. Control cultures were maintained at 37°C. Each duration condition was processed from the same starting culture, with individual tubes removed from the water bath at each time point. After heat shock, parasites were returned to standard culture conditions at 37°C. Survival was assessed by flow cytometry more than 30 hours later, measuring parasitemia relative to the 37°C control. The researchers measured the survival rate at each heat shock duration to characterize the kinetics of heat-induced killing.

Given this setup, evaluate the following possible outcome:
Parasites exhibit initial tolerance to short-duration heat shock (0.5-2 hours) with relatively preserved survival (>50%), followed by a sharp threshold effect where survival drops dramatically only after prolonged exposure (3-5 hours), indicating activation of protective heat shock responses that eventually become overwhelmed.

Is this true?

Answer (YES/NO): NO